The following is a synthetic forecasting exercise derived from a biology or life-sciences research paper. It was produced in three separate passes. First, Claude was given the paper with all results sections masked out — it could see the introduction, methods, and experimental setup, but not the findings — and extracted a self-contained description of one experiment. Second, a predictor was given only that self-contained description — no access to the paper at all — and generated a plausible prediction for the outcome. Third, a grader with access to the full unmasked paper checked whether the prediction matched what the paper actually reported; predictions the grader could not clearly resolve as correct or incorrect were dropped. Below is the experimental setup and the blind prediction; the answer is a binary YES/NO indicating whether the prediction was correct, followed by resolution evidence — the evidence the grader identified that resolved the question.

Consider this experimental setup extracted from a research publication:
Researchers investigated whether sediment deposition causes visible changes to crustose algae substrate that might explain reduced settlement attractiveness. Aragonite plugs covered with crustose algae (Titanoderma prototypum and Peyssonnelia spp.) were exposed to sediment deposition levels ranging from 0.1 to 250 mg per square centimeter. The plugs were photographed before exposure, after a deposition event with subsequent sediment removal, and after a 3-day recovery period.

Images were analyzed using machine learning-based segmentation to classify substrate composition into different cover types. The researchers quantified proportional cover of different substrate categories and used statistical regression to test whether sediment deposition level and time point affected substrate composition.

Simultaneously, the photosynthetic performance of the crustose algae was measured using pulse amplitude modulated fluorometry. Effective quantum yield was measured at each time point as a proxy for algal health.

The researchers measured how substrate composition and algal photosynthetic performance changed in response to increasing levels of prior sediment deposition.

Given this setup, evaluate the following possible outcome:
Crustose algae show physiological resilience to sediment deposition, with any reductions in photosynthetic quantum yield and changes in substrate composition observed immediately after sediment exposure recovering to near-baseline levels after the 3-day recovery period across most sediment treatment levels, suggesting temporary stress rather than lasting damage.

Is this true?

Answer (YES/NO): NO